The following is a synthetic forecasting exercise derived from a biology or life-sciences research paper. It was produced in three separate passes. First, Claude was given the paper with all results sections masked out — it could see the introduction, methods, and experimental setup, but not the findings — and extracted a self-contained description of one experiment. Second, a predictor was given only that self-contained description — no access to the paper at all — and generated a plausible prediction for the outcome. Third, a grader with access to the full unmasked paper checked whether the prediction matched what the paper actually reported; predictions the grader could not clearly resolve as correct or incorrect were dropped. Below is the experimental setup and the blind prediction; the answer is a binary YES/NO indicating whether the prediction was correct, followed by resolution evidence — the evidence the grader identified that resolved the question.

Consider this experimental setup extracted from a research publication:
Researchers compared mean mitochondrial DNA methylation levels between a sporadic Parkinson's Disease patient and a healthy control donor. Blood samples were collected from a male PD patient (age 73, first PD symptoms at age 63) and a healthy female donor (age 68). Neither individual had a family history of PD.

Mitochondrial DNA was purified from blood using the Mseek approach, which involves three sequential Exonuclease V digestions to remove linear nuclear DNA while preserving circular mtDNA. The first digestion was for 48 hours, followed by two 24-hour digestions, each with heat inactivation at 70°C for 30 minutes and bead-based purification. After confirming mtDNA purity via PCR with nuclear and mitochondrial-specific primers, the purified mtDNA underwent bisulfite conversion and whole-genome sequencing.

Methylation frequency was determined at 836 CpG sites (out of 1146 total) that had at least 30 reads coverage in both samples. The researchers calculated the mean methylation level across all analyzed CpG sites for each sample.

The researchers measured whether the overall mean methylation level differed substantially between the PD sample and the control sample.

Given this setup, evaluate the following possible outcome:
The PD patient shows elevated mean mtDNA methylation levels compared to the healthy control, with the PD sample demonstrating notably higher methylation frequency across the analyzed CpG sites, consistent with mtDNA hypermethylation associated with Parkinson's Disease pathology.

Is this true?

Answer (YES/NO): NO